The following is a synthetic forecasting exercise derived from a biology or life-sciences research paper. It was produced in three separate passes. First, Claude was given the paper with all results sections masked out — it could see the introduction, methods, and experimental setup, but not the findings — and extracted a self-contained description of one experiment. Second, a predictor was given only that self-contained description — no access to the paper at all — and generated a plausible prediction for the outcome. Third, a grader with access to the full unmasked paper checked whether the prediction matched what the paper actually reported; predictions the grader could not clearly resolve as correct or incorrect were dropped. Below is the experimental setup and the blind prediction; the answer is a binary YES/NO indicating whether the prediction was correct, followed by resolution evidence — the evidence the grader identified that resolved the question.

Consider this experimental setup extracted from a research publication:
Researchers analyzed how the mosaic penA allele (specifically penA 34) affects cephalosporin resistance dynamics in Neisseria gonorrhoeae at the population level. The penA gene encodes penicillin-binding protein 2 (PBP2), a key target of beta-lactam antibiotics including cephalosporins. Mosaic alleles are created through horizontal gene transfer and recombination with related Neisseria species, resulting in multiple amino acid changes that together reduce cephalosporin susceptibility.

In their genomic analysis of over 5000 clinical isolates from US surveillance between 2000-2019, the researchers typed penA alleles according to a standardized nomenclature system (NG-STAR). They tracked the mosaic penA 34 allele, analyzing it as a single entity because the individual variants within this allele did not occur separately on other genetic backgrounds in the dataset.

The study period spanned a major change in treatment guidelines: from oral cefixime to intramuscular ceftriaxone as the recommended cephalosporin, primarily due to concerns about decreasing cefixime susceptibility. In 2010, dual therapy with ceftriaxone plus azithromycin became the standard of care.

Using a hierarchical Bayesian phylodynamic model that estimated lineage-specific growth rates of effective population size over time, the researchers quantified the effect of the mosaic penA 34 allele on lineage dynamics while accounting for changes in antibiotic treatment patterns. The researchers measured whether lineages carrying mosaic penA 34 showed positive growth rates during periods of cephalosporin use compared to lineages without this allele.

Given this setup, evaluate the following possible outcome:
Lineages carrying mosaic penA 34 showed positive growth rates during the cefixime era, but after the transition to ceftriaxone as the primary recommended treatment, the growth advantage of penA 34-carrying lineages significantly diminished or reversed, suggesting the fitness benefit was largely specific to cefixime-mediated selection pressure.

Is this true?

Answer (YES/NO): NO